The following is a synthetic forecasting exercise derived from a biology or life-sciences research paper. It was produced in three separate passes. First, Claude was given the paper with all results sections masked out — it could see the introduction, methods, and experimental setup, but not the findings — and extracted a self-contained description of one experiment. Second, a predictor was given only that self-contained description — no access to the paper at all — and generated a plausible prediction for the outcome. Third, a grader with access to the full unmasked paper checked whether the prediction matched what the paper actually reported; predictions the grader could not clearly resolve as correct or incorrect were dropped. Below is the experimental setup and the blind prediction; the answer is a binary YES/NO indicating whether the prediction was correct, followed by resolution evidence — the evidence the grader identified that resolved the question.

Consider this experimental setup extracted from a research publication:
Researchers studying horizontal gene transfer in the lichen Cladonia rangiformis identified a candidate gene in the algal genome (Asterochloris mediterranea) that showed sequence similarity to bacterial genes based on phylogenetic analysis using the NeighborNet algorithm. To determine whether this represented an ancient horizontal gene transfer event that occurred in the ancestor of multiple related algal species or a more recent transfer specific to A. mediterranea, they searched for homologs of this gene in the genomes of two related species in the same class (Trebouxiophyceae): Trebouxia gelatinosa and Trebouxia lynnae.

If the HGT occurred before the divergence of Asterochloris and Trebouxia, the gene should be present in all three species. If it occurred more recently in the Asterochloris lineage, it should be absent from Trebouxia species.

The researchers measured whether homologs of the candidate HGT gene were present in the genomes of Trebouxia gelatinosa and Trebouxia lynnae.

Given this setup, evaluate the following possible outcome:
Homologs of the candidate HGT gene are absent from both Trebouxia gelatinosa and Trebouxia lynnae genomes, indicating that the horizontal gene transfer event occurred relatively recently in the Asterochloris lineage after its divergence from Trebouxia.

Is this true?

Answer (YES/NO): YES